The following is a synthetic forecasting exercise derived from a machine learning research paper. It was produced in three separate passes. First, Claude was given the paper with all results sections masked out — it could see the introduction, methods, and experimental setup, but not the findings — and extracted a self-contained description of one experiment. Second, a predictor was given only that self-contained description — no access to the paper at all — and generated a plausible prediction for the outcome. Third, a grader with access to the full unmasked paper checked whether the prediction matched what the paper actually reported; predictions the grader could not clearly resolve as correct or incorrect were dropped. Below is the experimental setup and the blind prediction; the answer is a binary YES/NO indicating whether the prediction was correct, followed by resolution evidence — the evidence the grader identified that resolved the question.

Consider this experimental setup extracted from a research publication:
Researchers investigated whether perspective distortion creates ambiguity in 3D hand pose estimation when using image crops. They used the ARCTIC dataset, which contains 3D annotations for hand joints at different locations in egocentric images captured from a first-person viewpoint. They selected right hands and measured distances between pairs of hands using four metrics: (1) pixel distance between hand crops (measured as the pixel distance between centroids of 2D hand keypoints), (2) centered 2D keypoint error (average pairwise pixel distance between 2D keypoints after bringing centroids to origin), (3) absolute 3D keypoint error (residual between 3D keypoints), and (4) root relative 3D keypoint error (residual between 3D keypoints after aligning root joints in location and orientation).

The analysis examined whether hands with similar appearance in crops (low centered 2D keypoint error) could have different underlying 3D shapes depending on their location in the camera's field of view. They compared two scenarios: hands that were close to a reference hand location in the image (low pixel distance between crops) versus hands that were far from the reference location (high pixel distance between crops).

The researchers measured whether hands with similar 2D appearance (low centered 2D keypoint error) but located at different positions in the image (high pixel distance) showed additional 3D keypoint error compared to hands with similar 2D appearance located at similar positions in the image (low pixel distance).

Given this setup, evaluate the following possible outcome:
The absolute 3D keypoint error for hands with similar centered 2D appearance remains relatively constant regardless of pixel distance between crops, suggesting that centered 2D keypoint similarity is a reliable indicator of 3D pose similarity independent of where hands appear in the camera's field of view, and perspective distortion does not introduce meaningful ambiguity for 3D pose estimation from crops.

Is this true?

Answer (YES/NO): NO